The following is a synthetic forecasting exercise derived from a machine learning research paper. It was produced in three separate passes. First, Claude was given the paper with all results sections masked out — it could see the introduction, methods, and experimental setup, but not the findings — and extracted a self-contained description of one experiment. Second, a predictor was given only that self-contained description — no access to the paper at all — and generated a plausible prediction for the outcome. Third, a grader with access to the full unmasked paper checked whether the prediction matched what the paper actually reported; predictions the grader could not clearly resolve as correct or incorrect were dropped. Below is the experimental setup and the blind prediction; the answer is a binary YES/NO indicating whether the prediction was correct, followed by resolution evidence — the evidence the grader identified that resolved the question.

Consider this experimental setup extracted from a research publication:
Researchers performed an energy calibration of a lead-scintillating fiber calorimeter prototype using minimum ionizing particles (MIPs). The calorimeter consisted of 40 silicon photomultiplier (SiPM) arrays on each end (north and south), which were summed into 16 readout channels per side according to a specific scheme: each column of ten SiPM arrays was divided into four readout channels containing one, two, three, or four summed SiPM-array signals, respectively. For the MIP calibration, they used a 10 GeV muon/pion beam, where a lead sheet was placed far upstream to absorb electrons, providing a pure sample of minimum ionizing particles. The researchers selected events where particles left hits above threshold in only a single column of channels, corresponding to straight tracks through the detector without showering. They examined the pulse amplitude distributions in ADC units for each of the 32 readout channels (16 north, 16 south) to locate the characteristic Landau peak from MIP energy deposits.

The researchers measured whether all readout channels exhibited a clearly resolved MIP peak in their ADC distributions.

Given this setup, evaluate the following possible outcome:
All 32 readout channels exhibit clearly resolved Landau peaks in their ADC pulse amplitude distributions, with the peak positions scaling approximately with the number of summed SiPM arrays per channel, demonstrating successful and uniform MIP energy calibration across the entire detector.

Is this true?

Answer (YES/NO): NO